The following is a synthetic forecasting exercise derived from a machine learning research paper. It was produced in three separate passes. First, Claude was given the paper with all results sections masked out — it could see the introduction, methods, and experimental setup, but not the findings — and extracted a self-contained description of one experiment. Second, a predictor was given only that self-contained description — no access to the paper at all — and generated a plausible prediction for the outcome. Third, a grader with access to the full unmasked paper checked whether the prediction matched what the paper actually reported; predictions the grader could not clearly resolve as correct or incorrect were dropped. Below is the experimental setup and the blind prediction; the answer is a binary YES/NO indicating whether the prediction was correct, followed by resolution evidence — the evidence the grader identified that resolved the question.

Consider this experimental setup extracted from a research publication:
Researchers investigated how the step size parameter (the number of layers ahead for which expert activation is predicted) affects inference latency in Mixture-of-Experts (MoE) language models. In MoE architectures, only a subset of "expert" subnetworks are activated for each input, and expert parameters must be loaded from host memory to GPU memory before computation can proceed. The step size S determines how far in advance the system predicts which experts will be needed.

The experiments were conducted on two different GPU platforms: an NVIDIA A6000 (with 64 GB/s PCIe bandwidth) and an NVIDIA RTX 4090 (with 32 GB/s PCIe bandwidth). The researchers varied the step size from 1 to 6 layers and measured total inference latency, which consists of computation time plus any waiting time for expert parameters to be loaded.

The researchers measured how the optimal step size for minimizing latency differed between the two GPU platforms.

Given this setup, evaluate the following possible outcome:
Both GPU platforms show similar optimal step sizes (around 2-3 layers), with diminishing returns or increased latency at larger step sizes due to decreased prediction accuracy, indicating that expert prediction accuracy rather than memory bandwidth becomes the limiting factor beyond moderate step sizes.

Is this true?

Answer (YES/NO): NO